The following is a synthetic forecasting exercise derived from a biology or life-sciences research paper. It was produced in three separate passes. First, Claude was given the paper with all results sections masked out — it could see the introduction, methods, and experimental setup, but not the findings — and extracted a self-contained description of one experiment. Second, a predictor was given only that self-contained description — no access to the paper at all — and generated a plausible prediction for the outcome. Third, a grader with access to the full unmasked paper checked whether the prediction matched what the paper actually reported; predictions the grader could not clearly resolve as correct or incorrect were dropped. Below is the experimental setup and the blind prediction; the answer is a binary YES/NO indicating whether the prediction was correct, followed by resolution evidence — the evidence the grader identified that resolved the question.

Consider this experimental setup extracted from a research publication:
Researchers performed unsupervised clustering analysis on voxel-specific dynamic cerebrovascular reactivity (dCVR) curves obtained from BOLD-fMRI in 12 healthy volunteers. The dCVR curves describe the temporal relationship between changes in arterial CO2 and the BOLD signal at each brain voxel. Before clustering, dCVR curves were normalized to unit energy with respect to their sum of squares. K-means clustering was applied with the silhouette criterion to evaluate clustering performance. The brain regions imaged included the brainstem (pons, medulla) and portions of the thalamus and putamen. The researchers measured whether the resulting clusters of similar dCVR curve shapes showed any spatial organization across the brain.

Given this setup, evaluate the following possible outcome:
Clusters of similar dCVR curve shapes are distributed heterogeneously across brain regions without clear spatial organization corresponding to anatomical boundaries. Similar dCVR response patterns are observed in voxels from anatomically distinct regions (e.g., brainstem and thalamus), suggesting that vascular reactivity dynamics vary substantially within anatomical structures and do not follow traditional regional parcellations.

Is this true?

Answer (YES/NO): NO